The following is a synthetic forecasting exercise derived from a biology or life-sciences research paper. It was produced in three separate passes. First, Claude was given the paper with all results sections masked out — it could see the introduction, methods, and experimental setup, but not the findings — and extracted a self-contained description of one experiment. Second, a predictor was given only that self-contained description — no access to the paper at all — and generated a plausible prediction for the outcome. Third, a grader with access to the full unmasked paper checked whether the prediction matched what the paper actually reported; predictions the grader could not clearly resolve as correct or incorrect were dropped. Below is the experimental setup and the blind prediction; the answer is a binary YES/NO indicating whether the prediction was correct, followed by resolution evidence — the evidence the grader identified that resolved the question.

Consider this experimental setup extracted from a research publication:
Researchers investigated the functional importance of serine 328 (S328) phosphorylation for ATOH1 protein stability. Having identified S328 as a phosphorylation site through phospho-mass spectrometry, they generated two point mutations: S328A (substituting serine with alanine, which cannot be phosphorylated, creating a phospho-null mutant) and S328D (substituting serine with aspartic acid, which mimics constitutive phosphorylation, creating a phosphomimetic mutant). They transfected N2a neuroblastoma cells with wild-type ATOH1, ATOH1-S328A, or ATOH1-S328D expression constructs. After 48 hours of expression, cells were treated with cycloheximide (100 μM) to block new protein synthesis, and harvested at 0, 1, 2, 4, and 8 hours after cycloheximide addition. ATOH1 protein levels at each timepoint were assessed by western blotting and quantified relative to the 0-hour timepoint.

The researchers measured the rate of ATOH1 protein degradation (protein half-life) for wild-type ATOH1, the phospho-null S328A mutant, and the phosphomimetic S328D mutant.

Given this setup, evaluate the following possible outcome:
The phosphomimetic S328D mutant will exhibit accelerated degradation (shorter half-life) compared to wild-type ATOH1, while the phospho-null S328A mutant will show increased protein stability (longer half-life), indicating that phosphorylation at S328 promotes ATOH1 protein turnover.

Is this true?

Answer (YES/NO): YES